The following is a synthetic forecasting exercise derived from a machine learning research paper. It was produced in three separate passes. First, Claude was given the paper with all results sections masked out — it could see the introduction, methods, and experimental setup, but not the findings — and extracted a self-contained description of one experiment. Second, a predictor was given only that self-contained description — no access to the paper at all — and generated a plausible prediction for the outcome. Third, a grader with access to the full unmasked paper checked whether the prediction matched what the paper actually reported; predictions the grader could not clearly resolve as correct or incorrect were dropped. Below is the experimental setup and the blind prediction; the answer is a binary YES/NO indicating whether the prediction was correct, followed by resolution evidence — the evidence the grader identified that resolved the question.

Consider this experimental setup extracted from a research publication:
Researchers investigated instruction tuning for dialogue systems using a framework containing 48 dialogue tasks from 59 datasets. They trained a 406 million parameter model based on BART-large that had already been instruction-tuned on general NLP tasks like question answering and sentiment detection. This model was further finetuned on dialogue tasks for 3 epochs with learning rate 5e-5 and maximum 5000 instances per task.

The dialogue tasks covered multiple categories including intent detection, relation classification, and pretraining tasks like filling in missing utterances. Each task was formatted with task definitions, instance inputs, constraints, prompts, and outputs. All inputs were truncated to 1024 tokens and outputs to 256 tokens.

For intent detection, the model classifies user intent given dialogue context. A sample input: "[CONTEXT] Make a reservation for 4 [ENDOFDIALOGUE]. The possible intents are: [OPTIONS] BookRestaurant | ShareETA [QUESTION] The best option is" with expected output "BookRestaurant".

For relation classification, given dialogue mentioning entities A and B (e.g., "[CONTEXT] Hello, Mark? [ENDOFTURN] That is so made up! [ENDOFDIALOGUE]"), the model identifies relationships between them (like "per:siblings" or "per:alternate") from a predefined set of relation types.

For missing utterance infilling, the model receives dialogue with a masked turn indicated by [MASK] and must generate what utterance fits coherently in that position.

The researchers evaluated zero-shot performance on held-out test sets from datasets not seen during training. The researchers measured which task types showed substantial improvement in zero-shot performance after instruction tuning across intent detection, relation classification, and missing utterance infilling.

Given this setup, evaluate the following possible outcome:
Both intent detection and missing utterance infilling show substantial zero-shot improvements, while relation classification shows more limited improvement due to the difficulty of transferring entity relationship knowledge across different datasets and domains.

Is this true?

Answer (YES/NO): NO